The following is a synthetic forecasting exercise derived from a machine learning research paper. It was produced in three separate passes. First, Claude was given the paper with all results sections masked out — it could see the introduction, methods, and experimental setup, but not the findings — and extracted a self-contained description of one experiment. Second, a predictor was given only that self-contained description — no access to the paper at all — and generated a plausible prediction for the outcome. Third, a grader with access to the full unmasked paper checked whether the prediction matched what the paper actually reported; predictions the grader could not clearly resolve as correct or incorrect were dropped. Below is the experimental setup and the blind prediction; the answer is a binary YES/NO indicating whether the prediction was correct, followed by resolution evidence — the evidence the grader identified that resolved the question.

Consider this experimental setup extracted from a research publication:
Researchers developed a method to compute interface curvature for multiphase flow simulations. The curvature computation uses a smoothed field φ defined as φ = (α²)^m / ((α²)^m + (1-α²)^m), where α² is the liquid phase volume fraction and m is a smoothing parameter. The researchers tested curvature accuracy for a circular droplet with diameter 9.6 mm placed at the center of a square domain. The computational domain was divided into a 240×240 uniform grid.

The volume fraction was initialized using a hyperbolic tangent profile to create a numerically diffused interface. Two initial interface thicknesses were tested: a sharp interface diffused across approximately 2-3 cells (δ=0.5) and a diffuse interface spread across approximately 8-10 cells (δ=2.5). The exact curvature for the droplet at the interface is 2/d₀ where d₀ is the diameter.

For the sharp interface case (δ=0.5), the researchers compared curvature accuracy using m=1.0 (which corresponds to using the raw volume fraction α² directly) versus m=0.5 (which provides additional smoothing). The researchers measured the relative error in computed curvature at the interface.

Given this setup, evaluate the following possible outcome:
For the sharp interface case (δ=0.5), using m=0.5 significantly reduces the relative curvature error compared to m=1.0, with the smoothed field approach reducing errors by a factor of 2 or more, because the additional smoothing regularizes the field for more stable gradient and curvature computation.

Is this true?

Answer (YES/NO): YES